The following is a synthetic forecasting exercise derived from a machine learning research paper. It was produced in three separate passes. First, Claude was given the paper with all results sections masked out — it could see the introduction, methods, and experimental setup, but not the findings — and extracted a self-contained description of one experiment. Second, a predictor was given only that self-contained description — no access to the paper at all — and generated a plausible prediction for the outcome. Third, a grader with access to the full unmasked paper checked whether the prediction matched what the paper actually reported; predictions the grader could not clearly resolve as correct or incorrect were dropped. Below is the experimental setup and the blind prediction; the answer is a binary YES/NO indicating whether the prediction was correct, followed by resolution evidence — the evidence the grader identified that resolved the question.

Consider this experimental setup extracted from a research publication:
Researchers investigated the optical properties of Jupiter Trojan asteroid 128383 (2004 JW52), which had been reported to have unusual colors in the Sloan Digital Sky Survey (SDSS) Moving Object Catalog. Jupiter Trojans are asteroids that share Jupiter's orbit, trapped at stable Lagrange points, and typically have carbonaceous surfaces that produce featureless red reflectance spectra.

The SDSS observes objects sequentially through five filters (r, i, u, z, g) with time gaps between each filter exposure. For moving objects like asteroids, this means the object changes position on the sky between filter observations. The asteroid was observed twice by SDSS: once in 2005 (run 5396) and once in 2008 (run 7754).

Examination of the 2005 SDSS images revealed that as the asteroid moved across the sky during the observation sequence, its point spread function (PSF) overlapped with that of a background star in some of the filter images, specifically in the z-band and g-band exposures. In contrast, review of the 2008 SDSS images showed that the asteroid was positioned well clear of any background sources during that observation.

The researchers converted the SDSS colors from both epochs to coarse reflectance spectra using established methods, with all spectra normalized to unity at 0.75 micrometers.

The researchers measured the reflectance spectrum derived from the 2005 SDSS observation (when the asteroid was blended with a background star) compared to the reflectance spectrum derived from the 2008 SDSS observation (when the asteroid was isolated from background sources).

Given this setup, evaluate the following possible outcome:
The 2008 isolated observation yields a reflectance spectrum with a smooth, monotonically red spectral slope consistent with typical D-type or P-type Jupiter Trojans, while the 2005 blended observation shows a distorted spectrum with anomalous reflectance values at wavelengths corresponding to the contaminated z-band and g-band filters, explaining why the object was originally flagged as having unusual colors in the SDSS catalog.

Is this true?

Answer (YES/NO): YES